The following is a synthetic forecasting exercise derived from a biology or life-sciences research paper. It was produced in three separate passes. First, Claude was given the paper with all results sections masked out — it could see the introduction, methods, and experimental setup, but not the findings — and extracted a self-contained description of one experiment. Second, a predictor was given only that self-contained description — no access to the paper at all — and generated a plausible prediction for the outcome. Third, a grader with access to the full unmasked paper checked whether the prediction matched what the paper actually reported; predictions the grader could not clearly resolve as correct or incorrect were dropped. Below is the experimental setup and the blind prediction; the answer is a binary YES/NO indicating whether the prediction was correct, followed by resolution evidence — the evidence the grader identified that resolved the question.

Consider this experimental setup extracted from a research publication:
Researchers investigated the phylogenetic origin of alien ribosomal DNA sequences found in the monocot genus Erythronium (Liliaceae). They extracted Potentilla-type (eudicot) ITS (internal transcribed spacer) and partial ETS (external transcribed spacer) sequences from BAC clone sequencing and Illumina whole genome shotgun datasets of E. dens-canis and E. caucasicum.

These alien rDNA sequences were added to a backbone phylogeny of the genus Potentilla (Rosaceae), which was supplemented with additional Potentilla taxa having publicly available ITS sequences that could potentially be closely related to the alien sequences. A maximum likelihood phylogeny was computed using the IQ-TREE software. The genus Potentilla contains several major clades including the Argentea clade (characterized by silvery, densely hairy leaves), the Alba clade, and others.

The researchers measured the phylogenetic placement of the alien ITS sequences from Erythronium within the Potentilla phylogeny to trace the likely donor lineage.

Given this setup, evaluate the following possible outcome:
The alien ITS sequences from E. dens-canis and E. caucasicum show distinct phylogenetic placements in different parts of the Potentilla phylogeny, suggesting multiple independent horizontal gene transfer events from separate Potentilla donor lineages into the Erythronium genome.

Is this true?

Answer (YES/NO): NO